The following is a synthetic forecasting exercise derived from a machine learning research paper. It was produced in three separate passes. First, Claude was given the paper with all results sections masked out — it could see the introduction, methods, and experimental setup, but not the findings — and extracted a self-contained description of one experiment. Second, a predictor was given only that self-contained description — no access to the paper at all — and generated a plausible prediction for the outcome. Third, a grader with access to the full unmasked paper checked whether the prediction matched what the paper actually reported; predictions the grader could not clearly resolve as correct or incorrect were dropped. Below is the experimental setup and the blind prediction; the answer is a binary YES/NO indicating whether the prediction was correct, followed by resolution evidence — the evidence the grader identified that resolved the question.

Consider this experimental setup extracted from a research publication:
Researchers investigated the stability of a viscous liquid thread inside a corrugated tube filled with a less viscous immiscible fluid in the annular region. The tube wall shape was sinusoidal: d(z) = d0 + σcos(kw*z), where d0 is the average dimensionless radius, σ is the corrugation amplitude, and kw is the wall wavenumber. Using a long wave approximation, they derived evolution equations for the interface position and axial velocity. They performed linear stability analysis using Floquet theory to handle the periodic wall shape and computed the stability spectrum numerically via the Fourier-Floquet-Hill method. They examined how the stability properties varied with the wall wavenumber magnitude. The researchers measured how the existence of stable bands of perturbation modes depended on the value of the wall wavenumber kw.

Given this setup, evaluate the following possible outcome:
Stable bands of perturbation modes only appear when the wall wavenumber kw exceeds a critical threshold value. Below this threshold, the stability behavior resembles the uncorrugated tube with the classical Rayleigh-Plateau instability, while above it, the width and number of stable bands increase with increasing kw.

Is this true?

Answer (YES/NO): NO